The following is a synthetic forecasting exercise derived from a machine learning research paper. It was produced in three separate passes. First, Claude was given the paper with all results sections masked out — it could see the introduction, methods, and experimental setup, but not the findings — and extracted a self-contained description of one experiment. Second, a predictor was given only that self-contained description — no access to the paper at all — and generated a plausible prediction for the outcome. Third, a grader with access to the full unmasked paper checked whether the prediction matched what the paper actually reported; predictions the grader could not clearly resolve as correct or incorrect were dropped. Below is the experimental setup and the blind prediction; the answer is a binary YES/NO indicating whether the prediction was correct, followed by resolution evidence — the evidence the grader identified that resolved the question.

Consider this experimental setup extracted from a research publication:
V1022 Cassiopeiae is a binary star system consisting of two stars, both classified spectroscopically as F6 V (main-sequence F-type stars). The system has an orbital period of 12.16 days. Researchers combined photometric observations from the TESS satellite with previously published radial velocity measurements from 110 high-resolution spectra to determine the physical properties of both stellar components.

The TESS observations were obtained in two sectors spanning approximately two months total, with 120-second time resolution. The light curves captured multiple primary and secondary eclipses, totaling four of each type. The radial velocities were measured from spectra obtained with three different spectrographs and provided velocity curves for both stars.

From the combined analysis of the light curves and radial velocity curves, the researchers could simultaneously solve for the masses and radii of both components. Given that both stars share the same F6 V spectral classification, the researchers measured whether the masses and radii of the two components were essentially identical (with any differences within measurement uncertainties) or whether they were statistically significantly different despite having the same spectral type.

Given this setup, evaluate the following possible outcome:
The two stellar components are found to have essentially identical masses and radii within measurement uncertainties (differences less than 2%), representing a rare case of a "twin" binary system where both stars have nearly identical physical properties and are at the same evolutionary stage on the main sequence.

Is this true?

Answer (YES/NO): NO